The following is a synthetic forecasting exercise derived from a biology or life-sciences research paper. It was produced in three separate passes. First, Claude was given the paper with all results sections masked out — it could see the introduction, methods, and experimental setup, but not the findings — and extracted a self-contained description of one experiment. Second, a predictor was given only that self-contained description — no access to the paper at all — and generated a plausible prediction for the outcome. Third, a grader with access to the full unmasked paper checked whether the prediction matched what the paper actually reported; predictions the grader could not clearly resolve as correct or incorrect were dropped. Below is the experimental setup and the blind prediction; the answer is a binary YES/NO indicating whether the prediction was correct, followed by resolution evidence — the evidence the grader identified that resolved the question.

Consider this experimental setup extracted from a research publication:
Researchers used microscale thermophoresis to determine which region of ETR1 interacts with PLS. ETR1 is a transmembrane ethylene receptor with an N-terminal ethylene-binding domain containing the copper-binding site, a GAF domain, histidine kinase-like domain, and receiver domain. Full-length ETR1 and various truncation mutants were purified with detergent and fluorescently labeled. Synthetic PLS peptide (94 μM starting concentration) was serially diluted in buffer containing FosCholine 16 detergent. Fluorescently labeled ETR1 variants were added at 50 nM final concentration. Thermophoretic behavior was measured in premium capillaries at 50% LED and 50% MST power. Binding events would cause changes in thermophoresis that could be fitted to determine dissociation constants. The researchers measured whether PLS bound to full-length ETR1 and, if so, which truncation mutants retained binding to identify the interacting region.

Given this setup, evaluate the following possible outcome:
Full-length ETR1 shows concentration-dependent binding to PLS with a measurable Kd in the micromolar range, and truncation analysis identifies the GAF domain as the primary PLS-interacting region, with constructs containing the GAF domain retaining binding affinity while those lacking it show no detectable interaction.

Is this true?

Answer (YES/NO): NO